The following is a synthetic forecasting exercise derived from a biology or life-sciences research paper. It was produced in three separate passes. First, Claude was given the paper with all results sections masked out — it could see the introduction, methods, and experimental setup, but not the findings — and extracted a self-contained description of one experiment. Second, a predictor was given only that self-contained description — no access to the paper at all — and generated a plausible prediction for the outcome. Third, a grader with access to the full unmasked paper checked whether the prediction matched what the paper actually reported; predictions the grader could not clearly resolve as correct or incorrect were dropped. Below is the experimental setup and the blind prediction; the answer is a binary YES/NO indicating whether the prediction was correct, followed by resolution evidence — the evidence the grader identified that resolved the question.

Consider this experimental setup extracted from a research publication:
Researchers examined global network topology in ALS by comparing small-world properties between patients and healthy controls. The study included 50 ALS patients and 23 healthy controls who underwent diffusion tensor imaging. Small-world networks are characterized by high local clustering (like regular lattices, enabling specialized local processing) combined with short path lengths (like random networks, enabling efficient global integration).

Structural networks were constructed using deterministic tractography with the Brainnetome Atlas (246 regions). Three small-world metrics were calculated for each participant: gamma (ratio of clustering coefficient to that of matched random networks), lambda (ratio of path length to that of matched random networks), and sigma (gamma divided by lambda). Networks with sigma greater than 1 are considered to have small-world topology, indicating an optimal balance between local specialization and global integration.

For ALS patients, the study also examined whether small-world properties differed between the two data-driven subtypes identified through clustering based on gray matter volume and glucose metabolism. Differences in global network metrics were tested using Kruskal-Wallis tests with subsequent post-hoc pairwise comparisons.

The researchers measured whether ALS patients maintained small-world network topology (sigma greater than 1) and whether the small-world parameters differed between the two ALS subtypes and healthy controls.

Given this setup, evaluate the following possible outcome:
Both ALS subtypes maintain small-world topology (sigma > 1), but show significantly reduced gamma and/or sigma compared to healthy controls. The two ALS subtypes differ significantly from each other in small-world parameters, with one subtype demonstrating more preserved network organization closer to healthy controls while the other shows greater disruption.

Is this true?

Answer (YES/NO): NO